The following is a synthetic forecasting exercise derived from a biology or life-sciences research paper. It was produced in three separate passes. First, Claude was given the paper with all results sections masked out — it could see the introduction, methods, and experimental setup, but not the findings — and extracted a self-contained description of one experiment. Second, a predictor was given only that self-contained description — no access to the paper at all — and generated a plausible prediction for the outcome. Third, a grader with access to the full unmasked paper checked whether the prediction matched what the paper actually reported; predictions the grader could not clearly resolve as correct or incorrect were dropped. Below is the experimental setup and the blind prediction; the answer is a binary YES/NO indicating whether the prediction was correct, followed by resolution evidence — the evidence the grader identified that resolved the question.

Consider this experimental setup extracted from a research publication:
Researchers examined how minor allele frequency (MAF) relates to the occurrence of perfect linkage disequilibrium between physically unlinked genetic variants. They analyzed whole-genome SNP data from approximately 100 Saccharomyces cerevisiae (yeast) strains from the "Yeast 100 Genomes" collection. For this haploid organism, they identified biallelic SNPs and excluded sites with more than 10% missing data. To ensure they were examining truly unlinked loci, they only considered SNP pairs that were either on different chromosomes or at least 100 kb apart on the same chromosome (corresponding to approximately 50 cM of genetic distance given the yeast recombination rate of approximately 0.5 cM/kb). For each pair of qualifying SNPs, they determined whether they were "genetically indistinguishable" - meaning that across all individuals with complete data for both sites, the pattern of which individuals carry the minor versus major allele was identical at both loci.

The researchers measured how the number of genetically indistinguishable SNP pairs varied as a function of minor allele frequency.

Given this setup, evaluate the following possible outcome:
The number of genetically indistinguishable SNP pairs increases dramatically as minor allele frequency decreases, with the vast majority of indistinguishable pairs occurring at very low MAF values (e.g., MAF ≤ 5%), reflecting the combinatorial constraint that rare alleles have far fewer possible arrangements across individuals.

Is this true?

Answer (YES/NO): YES